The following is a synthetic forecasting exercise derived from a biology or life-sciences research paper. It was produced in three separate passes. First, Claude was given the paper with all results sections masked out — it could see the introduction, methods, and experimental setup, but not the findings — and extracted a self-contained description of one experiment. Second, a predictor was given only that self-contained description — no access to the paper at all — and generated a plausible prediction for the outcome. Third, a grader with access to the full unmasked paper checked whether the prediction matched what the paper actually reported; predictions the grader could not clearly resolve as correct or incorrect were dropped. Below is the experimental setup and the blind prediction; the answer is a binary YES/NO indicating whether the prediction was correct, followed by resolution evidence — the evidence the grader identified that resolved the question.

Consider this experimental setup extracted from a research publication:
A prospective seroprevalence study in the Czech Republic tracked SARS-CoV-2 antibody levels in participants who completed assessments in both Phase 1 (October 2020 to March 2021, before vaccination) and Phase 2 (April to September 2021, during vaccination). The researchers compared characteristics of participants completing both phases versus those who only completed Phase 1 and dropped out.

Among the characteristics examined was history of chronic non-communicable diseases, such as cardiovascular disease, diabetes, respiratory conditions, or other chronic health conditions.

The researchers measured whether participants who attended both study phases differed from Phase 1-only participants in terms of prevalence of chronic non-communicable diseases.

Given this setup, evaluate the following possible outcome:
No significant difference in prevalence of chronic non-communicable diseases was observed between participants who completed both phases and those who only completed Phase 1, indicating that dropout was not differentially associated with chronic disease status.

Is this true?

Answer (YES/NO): NO